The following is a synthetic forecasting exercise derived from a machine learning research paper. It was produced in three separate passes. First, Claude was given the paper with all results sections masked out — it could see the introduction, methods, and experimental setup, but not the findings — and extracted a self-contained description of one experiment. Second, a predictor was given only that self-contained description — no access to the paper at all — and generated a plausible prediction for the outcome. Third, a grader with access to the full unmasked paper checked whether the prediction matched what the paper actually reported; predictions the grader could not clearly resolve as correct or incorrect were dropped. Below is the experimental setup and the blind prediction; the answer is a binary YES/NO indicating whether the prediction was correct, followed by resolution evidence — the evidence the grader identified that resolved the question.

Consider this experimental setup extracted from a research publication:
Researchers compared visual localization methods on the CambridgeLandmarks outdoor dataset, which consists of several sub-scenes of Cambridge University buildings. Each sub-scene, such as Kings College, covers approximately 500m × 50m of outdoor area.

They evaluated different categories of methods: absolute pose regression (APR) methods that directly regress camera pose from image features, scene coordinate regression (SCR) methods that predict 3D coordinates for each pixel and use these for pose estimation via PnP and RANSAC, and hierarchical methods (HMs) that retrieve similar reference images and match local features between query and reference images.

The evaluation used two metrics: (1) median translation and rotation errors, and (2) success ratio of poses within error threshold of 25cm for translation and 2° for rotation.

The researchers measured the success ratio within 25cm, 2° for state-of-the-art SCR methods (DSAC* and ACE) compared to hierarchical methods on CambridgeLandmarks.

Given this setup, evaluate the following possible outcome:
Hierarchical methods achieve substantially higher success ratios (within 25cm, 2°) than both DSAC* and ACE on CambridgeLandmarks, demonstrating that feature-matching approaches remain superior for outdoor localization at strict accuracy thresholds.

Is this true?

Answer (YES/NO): YES